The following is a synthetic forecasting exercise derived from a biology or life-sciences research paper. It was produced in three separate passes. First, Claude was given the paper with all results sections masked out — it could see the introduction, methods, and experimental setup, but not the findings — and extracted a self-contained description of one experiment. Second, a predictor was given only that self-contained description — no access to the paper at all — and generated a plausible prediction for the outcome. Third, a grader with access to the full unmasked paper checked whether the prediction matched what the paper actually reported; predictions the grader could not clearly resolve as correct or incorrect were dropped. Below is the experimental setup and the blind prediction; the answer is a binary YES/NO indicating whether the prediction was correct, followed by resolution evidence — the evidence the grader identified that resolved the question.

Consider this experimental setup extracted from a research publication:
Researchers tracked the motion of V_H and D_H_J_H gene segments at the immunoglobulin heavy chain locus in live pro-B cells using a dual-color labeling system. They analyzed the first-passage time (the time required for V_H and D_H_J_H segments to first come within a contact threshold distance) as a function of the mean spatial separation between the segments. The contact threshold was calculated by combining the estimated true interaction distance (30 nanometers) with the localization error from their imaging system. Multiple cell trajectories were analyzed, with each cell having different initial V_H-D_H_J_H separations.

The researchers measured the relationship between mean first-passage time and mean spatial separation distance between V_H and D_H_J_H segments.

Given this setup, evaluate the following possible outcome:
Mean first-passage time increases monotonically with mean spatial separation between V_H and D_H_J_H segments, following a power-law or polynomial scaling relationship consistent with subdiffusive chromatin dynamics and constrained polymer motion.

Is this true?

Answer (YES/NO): YES